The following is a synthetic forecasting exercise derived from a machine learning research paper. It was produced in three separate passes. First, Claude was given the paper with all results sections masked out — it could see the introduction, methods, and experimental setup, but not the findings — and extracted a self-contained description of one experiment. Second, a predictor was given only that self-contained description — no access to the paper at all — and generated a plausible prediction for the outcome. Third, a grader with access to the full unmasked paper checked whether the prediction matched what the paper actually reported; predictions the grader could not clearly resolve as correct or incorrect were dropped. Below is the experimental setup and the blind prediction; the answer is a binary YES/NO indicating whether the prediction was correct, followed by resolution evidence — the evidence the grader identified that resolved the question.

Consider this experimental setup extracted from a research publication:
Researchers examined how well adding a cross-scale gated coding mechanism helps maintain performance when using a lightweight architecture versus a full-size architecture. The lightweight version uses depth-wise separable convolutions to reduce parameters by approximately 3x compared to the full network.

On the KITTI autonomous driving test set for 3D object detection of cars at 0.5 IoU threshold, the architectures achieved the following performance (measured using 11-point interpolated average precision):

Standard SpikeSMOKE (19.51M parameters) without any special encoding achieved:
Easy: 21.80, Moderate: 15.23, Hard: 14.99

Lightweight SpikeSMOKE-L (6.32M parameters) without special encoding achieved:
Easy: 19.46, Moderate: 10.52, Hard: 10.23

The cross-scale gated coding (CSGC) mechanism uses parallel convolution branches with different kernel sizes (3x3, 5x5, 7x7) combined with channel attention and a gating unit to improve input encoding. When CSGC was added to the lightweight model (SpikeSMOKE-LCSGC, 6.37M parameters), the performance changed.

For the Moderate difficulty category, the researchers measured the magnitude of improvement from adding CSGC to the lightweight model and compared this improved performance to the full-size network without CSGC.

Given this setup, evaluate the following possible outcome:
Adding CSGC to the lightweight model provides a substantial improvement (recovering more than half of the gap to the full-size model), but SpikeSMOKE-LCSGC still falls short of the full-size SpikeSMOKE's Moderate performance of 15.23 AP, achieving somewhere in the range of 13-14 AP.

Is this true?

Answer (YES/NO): NO